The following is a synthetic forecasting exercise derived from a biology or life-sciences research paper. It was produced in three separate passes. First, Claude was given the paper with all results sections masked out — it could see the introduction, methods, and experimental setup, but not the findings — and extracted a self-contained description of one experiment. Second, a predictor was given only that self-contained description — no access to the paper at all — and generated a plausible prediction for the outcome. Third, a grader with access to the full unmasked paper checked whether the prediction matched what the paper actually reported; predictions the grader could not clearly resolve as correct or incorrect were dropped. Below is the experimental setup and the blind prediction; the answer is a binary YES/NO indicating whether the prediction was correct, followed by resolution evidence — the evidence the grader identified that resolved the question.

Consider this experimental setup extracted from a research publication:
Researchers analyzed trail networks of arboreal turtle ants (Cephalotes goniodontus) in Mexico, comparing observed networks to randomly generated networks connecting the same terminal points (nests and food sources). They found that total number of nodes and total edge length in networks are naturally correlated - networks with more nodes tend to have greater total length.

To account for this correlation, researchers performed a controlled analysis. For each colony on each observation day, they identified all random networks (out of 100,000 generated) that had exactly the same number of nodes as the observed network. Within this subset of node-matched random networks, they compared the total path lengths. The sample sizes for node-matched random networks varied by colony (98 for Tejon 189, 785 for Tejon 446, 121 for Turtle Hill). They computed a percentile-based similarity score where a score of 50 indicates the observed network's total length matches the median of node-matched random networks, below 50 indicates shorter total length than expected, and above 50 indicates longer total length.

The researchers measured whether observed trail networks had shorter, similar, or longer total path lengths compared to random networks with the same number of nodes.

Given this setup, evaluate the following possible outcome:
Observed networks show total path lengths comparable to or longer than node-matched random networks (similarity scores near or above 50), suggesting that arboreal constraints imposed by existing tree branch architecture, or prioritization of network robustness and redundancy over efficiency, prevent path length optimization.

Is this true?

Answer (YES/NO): YES